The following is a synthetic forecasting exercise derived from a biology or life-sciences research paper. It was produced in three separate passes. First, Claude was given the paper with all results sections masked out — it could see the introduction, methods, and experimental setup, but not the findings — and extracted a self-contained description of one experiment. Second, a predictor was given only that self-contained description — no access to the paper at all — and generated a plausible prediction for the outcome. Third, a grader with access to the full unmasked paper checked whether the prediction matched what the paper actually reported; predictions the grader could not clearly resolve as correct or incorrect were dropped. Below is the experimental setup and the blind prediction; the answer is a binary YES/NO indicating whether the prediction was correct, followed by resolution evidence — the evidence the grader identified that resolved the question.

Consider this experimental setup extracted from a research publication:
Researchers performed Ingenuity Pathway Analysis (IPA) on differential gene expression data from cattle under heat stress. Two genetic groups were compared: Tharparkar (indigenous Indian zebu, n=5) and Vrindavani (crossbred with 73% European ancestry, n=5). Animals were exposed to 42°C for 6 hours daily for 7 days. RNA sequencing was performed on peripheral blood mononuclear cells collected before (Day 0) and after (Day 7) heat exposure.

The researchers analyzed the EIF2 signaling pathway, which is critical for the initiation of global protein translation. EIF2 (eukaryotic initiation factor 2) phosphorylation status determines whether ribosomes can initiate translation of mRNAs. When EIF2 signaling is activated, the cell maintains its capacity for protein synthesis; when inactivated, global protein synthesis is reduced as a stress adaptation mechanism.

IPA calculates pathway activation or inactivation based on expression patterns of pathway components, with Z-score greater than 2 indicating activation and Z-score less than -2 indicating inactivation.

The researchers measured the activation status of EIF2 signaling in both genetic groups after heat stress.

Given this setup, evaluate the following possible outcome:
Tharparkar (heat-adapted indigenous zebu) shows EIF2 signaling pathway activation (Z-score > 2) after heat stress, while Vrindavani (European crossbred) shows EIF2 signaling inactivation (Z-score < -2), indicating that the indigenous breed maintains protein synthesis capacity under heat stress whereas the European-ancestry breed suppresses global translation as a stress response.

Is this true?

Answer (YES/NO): YES